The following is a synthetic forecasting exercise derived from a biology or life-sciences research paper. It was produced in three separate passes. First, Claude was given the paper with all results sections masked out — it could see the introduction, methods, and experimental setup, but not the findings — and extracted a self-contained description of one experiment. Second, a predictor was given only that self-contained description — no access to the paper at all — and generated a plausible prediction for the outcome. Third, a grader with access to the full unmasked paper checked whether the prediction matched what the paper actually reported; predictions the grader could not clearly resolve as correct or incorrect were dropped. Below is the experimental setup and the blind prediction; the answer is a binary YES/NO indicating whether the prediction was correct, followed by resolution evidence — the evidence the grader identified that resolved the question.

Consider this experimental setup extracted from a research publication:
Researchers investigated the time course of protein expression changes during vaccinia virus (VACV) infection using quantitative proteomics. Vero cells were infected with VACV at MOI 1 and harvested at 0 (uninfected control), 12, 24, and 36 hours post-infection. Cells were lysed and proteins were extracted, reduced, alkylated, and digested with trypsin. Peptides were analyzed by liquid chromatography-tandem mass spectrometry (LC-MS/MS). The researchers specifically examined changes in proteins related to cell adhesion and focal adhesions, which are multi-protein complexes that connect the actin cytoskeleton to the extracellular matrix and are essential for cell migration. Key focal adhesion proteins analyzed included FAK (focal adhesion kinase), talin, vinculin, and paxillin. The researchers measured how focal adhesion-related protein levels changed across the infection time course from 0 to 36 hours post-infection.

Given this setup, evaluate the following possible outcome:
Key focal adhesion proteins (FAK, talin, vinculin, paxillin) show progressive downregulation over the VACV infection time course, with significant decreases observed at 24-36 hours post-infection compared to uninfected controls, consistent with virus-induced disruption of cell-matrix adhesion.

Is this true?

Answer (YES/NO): NO